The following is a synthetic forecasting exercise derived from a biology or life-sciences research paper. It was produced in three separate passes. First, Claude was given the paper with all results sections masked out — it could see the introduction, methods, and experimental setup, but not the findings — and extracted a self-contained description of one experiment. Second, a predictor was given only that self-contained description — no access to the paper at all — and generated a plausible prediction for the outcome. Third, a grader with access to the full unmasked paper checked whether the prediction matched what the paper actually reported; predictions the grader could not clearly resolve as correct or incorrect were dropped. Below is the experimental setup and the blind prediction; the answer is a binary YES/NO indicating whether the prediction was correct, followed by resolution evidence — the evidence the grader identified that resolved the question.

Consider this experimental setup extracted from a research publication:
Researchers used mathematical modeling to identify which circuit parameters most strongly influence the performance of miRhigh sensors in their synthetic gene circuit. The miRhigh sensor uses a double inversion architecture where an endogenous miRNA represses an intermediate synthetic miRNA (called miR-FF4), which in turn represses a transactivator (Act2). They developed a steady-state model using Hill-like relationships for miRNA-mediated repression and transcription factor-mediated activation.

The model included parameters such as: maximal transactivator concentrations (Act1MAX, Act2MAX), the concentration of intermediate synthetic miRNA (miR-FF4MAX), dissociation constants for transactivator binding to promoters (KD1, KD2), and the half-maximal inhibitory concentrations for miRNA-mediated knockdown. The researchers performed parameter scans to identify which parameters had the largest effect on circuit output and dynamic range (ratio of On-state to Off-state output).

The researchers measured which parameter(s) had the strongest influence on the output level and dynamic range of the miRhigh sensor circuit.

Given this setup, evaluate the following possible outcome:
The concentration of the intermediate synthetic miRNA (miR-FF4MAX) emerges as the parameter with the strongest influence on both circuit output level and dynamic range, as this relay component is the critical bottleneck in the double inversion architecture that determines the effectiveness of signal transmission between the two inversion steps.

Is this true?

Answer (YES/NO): NO